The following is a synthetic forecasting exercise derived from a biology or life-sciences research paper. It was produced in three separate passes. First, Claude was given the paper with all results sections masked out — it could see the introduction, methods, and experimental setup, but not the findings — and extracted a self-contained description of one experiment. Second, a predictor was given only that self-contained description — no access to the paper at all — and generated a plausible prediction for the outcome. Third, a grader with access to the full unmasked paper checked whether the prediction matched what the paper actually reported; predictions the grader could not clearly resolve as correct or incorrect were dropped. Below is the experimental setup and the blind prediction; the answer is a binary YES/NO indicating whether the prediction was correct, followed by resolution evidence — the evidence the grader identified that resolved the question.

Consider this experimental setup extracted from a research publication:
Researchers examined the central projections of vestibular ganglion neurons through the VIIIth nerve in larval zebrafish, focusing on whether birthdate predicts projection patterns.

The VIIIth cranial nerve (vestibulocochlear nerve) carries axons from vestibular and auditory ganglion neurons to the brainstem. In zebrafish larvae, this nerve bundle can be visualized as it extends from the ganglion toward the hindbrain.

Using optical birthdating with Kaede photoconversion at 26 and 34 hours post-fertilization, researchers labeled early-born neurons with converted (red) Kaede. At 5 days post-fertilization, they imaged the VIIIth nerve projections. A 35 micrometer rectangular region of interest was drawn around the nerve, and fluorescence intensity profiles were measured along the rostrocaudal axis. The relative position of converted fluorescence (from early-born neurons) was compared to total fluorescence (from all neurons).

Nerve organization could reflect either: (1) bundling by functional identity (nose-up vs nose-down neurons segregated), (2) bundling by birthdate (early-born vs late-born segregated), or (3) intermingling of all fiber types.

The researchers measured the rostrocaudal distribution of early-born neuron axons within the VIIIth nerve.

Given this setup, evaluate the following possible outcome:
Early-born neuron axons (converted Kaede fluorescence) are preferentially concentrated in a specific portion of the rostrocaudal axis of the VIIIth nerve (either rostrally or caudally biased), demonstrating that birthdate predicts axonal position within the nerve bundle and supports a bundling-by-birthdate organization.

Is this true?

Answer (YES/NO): YES